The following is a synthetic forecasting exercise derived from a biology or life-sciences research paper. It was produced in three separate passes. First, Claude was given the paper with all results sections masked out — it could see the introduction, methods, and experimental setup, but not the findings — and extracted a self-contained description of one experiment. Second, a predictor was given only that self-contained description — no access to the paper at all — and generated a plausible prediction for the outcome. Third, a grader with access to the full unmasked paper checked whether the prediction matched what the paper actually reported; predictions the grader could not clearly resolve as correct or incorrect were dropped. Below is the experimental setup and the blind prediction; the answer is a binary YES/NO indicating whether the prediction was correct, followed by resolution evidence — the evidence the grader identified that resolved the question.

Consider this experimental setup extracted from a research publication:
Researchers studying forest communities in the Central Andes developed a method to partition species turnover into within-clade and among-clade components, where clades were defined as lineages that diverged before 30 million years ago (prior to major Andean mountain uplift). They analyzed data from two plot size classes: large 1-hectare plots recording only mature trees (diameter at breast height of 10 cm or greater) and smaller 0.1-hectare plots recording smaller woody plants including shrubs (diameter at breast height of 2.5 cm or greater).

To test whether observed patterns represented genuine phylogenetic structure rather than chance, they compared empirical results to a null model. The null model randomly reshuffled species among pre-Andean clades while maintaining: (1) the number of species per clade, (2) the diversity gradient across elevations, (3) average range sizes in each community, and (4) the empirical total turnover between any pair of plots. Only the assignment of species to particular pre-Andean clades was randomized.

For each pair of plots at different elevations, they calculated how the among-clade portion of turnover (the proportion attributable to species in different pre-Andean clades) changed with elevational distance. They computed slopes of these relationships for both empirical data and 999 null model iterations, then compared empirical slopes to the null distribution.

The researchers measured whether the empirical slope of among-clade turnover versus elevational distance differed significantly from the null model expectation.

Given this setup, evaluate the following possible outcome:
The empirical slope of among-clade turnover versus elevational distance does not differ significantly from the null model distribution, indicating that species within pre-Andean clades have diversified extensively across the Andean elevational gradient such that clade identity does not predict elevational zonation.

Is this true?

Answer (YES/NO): NO